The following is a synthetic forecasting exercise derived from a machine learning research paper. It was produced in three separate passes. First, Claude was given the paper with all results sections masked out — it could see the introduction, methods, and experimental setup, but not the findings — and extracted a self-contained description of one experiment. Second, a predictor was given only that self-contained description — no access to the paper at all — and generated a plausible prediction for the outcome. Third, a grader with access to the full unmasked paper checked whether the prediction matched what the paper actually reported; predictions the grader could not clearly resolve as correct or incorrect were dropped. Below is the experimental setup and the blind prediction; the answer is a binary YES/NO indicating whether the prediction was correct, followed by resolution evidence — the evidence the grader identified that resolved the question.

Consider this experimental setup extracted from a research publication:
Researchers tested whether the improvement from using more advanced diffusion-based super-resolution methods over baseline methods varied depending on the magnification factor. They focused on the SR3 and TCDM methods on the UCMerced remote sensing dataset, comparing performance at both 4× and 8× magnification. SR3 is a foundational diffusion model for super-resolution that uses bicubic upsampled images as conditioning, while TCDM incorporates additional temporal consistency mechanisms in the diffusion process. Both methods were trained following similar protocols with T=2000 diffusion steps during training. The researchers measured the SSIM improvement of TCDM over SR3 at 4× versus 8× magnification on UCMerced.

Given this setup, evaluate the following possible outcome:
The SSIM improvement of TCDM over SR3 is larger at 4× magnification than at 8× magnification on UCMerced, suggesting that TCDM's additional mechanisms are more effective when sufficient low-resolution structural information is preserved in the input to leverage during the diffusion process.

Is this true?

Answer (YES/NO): NO